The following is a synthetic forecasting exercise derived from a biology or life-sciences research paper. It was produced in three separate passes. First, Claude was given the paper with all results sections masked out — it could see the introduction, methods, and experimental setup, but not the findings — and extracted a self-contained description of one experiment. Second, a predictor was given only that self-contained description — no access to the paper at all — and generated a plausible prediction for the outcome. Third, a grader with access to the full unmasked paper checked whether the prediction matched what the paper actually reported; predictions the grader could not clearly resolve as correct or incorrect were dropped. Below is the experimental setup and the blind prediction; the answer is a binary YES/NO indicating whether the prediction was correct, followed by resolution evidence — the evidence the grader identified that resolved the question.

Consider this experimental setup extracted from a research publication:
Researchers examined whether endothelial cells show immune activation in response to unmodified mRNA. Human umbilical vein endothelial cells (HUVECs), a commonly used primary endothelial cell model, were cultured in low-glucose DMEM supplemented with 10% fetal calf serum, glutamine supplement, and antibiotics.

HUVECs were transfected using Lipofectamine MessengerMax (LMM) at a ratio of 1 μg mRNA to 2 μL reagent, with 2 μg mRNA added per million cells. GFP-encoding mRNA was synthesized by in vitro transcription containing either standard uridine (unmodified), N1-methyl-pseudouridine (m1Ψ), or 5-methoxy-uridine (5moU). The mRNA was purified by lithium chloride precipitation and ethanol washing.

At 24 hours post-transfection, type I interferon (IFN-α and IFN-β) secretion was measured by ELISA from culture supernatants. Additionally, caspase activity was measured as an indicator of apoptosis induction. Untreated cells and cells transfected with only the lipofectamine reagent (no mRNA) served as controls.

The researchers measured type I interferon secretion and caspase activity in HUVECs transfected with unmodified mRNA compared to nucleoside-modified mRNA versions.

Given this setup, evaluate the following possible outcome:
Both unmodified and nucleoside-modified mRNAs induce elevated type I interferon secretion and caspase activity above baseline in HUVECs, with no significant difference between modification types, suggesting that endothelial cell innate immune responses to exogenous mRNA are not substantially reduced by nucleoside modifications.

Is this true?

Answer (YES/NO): NO